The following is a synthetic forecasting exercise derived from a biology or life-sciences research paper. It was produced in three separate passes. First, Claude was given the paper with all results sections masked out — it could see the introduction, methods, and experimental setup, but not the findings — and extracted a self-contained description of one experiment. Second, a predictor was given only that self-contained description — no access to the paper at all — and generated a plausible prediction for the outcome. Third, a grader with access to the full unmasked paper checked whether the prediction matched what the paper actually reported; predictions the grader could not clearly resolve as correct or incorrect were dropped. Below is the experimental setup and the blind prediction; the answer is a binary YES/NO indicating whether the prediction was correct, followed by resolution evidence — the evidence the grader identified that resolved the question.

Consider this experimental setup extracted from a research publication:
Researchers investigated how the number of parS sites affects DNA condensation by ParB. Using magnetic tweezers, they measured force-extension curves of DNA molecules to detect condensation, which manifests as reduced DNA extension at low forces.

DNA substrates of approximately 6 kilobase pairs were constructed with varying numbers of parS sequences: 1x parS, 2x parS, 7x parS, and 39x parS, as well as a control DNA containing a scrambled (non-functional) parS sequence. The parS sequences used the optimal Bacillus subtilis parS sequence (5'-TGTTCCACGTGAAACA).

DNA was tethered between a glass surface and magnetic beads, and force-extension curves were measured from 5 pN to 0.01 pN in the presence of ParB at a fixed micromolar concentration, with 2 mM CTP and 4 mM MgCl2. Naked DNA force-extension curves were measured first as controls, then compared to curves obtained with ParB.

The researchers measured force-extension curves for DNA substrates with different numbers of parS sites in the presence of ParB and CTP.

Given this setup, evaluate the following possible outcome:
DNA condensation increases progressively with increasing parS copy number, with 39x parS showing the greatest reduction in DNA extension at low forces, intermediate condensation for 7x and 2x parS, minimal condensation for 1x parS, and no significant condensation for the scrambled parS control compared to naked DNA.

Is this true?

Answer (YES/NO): NO